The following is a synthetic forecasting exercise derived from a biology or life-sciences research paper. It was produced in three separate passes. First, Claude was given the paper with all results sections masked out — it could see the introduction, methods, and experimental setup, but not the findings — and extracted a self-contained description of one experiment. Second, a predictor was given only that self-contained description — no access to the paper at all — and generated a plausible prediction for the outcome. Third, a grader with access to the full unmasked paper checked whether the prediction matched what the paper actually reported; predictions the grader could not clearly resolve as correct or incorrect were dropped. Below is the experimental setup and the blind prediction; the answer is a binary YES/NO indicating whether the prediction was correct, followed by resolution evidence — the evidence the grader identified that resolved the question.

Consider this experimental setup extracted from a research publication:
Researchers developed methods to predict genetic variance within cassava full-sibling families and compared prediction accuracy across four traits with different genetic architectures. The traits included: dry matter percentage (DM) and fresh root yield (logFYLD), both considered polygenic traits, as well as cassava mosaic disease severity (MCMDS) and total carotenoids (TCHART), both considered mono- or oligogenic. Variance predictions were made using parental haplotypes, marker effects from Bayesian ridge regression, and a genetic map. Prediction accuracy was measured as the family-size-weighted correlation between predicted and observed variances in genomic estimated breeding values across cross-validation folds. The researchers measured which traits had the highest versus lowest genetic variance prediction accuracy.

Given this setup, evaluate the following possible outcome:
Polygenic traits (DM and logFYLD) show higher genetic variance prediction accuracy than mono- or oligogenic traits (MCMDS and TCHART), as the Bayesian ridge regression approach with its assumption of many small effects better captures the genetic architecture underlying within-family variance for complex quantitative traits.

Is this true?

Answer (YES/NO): NO